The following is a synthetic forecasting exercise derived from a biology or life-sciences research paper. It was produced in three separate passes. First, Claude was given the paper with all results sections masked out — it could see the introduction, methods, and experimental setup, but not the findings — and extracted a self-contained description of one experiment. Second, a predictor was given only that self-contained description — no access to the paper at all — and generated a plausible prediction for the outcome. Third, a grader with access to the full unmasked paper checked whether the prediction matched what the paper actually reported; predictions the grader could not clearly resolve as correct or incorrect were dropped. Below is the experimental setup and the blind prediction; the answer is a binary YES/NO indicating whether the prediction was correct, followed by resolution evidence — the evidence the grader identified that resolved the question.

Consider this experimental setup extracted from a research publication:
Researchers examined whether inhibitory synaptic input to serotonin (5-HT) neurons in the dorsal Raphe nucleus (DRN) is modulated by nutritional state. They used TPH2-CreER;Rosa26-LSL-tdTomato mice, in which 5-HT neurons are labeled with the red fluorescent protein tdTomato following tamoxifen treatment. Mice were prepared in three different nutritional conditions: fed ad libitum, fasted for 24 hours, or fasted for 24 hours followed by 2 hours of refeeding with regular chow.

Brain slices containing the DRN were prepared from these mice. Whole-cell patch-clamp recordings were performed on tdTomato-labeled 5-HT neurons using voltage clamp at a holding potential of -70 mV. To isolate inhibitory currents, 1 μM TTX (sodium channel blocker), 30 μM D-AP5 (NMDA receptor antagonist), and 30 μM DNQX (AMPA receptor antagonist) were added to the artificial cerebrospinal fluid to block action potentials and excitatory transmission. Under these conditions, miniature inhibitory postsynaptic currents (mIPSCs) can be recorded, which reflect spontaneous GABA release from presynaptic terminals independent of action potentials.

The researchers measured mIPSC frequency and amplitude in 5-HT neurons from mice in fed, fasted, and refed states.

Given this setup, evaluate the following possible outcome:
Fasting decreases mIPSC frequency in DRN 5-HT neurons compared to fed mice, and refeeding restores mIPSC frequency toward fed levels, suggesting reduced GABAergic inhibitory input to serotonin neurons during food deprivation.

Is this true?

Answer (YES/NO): NO